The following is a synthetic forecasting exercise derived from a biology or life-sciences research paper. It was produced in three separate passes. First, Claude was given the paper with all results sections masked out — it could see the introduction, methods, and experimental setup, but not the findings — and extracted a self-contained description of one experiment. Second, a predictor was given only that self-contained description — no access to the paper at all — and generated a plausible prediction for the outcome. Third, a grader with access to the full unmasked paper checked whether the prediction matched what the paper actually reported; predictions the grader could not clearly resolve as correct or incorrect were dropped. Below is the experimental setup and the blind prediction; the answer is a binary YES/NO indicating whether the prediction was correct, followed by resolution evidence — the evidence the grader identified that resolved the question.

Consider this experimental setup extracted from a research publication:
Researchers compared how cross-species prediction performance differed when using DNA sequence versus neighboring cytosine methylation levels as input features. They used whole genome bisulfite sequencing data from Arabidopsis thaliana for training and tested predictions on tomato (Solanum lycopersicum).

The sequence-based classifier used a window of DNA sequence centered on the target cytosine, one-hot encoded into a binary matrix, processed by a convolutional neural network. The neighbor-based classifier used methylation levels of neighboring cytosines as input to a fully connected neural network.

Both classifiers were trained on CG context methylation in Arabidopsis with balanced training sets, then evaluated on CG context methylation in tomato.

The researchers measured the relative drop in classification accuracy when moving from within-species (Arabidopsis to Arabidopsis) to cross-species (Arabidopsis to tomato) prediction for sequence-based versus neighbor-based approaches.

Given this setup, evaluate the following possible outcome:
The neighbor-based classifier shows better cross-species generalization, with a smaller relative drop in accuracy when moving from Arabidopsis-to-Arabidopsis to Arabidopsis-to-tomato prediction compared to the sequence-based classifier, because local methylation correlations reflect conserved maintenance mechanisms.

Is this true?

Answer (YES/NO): YES